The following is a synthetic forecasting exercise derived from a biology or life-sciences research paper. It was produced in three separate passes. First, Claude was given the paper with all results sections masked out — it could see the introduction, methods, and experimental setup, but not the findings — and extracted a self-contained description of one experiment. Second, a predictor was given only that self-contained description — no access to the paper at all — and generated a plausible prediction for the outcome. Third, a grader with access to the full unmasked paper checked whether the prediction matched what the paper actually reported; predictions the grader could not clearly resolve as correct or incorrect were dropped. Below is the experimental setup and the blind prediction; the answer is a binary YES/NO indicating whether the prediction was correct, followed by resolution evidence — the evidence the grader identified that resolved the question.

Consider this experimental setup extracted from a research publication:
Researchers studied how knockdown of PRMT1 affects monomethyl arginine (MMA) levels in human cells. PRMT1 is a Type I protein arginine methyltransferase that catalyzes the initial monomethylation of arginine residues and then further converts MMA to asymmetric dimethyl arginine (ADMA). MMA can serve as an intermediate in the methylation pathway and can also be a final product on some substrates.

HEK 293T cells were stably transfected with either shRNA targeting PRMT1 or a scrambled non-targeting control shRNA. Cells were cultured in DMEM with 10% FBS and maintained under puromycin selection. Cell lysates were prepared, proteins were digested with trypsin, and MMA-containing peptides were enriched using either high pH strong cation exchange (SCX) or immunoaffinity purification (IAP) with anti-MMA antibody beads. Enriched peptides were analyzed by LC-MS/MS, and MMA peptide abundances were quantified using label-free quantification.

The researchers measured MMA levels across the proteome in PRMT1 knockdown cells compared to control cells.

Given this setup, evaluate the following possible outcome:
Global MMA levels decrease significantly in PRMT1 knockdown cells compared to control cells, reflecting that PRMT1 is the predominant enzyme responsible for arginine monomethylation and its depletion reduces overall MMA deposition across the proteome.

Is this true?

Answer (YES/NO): NO